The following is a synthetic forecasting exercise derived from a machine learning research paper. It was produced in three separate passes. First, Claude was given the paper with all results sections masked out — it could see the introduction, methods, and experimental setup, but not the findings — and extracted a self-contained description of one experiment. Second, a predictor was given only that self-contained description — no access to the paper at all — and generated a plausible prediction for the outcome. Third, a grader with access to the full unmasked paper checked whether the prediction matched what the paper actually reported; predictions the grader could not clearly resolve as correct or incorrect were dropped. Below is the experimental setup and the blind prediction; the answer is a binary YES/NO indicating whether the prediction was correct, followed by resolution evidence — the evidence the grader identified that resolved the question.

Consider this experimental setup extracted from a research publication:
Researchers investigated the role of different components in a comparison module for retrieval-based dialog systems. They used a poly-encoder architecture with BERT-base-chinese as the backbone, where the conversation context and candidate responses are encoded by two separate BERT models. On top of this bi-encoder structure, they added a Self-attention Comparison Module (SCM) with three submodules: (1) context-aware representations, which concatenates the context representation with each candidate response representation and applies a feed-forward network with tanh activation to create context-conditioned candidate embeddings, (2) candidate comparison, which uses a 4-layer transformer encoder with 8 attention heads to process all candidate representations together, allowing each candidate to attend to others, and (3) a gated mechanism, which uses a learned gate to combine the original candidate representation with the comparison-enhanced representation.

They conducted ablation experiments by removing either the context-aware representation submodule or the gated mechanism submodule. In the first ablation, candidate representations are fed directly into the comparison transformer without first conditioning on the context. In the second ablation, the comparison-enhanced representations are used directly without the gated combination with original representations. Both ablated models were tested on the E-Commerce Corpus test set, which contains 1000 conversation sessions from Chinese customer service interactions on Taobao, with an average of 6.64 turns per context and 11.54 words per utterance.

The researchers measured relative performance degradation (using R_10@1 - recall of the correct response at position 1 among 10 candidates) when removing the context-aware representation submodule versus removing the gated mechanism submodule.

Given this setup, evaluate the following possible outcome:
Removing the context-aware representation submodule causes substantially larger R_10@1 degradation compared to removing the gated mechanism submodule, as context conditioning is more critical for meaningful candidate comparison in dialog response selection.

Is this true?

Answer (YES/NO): YES